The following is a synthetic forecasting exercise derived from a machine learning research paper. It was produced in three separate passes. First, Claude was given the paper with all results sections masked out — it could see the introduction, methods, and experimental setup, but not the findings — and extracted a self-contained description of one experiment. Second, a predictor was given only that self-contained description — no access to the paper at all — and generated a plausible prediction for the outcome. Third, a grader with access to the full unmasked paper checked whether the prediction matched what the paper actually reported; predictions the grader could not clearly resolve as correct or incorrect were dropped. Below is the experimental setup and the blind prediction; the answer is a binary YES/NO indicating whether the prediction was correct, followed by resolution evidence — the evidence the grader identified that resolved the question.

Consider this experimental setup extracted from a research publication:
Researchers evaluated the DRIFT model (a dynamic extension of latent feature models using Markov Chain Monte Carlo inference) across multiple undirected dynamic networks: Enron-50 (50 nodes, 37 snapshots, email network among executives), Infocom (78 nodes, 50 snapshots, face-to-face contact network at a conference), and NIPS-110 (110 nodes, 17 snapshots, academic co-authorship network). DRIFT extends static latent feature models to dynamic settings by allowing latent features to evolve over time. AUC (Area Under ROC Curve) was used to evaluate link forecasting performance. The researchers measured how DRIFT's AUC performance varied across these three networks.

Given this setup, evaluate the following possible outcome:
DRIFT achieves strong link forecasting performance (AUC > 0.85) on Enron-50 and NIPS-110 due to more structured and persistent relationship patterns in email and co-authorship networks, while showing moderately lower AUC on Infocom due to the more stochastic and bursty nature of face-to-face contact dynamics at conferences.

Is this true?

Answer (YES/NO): NO